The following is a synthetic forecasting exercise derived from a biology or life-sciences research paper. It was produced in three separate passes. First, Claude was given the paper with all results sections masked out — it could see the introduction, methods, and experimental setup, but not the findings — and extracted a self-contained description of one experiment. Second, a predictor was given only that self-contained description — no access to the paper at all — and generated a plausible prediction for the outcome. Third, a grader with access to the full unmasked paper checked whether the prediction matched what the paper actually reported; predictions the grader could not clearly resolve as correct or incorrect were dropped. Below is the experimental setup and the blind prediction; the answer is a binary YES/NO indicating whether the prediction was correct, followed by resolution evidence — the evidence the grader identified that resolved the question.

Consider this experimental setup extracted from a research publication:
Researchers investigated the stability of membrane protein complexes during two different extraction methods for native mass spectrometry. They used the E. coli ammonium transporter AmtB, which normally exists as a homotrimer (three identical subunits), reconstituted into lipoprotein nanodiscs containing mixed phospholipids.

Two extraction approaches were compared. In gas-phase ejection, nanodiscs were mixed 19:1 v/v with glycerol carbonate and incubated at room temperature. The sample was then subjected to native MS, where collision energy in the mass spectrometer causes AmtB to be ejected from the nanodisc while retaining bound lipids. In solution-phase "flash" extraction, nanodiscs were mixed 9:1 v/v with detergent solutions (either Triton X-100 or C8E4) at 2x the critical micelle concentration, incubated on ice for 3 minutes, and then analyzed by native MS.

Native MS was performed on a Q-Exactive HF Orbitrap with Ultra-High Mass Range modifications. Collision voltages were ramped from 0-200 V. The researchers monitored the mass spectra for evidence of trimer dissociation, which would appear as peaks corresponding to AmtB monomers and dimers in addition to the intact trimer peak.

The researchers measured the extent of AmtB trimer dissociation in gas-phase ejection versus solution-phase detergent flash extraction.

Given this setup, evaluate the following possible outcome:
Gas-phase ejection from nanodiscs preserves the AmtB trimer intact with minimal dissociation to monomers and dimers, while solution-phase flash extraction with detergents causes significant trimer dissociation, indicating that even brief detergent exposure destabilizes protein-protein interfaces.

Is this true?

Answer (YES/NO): NO